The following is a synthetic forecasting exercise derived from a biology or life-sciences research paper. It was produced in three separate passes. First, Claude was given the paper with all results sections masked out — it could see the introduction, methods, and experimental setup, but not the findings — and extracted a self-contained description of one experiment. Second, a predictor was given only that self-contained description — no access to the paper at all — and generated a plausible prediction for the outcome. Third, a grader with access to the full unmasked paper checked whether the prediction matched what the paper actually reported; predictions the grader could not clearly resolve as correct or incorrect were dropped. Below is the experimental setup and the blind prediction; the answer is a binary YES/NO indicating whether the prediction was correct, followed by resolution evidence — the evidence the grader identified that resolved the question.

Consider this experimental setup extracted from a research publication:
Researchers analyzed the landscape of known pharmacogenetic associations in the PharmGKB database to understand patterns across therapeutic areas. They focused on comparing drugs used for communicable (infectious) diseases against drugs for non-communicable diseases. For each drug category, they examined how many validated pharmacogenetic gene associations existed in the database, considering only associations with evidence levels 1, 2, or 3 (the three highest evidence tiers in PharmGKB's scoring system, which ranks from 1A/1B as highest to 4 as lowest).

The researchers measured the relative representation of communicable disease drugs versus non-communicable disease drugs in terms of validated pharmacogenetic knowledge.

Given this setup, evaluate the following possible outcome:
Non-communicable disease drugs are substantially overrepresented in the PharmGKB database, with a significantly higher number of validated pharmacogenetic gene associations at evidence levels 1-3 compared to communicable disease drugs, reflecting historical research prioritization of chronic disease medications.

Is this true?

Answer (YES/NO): YES